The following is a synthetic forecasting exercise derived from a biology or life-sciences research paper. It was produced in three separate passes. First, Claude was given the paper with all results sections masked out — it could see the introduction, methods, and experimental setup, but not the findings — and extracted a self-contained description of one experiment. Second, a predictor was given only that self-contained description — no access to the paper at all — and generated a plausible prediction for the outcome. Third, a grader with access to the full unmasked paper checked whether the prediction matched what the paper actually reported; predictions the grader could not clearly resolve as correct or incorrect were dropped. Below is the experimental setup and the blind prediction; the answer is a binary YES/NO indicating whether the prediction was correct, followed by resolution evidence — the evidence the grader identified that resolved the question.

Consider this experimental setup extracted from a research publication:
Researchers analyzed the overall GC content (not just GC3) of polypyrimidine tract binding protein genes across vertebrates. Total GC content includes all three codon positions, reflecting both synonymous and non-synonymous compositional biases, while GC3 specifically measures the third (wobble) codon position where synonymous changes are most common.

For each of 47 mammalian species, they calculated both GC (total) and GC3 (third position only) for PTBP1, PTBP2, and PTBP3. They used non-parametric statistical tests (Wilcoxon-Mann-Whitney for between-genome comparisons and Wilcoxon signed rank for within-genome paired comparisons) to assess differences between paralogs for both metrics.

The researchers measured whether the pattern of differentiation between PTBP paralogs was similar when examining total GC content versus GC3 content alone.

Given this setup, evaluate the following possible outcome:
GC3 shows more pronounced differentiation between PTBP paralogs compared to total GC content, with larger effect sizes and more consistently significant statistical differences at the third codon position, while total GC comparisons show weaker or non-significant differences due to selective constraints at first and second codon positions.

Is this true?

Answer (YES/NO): YES